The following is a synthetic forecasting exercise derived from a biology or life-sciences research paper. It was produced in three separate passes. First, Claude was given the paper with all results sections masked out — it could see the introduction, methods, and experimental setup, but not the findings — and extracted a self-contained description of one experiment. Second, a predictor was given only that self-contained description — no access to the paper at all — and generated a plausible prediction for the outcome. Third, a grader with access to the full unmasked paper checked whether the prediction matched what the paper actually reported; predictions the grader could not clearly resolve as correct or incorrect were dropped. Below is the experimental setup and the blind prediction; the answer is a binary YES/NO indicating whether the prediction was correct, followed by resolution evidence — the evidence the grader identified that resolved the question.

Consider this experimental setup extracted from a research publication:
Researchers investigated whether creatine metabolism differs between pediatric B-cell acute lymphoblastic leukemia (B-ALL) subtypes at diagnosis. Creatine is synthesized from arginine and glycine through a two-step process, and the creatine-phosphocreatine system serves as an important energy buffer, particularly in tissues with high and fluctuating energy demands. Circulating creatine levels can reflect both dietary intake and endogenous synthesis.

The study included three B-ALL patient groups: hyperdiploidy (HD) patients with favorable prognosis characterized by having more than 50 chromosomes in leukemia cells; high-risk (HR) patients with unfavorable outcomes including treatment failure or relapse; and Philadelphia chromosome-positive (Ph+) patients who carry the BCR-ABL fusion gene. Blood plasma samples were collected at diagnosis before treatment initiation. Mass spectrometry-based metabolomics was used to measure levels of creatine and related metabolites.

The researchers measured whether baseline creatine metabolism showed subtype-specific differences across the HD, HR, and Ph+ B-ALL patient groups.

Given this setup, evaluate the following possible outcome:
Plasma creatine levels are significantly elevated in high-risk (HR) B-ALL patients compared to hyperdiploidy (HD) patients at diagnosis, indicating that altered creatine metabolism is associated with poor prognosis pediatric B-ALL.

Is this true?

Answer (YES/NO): NO